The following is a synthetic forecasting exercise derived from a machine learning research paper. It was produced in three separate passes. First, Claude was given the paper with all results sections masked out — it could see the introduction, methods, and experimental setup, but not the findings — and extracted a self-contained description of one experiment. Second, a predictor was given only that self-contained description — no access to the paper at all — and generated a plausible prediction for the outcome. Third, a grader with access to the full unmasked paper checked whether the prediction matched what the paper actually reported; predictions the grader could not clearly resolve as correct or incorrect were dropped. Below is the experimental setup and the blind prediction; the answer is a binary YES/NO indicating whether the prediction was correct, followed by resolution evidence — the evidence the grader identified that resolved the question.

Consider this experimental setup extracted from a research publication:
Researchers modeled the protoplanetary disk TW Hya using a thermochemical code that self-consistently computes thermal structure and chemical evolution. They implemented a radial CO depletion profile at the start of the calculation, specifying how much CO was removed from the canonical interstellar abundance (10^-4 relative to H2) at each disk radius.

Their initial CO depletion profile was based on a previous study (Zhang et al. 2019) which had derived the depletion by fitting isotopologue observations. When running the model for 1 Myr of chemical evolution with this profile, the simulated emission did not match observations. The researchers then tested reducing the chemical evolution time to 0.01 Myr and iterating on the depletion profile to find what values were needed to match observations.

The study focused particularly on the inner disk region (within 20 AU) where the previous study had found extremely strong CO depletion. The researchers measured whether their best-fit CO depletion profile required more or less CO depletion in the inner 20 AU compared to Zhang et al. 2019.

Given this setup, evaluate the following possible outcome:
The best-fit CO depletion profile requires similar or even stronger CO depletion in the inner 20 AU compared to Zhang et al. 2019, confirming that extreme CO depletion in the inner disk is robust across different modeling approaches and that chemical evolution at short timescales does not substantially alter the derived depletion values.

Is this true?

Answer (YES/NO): NO